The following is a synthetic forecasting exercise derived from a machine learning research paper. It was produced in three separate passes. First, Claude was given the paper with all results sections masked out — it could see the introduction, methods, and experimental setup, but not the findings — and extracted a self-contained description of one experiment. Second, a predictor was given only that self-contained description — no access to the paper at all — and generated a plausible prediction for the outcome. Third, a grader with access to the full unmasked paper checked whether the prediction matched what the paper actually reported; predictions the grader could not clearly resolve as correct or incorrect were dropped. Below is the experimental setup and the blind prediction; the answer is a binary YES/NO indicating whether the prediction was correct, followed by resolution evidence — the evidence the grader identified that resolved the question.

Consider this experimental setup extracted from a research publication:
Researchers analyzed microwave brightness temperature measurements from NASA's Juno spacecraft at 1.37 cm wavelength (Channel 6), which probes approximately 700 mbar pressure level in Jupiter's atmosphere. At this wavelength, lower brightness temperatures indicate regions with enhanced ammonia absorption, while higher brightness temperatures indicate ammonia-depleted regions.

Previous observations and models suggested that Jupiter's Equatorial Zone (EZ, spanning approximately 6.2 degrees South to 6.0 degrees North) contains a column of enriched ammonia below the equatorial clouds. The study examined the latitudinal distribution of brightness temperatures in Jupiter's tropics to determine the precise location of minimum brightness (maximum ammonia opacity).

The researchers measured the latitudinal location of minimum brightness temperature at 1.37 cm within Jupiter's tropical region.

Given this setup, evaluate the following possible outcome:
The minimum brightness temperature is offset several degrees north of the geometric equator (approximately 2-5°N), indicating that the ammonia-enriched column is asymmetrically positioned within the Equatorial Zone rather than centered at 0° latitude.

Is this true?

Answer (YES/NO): YES